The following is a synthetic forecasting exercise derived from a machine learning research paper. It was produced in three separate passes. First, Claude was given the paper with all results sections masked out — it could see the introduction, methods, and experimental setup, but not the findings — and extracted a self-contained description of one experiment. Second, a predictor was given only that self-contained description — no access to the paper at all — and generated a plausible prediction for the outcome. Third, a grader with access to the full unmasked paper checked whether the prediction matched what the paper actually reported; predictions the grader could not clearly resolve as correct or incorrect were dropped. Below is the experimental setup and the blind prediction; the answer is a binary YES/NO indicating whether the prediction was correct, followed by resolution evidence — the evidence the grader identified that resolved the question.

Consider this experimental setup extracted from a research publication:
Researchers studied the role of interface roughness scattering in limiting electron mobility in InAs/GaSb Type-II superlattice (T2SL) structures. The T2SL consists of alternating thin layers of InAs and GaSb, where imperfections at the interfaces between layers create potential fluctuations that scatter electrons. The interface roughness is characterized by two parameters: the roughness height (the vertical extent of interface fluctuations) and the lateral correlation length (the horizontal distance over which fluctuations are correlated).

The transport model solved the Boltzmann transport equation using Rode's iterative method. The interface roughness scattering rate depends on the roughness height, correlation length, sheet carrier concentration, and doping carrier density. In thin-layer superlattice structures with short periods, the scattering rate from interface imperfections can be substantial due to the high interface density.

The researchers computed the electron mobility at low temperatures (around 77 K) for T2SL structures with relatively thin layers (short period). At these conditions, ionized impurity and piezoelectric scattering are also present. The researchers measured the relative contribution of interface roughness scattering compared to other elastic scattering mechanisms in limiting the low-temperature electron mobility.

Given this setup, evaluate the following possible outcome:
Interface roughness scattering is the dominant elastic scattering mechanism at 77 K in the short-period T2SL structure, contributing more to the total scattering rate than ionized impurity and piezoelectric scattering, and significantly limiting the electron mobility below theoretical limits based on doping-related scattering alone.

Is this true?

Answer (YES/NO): YES